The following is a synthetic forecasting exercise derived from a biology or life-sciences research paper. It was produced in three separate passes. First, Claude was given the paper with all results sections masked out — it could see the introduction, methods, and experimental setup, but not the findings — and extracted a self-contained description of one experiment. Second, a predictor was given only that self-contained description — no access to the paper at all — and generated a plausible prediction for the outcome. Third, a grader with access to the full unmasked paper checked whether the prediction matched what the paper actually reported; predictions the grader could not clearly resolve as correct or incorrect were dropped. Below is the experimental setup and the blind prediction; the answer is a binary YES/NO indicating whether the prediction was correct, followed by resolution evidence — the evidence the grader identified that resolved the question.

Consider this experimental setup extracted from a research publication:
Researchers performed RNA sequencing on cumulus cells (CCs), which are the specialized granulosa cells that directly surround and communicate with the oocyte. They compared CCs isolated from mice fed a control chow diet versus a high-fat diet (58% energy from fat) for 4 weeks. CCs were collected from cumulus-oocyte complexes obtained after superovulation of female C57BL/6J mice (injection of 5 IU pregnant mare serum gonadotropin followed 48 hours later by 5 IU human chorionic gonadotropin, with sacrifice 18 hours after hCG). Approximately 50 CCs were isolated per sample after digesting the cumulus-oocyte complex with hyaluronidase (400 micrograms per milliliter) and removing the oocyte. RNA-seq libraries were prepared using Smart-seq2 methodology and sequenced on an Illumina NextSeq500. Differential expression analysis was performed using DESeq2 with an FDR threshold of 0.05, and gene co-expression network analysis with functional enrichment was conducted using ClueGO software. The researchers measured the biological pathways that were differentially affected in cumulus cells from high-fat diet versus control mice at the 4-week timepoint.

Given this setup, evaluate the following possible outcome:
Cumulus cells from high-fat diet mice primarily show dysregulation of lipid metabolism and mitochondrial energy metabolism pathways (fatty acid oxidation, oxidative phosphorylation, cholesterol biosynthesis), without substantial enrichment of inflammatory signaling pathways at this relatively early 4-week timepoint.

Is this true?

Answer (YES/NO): NO